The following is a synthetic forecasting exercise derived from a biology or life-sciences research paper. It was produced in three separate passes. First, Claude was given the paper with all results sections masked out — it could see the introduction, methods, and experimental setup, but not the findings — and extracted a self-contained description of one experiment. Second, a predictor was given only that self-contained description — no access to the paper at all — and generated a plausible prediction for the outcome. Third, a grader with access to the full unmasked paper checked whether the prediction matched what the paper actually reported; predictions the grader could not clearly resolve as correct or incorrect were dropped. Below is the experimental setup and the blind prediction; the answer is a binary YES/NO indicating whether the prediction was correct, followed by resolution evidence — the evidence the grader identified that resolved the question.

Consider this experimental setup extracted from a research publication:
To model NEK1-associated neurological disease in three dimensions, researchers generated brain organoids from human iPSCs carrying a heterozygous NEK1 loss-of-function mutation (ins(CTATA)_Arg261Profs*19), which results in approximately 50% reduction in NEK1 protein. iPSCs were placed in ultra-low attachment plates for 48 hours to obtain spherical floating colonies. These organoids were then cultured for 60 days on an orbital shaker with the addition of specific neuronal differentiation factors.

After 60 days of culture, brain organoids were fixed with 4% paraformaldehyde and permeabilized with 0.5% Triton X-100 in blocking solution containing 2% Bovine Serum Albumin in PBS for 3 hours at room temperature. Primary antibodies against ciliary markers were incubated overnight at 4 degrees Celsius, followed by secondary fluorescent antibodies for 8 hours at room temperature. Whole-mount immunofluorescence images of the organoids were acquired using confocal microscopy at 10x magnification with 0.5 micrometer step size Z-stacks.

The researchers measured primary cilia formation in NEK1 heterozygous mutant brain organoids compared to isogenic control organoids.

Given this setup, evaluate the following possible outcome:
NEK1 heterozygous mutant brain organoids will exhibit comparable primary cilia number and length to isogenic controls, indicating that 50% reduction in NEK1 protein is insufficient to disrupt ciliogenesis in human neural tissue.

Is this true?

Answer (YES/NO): NO